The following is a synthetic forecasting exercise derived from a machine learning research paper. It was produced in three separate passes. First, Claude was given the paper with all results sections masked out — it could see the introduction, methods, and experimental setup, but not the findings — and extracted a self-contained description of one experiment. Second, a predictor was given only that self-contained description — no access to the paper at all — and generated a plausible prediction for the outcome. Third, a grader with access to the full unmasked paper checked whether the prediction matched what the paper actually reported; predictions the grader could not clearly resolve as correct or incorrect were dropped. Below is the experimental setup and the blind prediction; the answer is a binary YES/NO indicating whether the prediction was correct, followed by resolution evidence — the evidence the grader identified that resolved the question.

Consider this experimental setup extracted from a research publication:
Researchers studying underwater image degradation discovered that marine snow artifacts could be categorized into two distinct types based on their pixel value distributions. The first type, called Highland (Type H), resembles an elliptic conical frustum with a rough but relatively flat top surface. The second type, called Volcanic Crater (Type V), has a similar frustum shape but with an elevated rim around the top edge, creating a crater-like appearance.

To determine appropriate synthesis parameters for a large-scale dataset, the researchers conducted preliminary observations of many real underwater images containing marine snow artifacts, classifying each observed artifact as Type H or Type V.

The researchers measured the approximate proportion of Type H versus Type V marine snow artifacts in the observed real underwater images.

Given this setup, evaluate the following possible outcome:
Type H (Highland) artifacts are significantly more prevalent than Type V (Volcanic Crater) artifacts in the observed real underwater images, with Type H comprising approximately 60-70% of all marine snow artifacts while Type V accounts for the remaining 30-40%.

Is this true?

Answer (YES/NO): YES